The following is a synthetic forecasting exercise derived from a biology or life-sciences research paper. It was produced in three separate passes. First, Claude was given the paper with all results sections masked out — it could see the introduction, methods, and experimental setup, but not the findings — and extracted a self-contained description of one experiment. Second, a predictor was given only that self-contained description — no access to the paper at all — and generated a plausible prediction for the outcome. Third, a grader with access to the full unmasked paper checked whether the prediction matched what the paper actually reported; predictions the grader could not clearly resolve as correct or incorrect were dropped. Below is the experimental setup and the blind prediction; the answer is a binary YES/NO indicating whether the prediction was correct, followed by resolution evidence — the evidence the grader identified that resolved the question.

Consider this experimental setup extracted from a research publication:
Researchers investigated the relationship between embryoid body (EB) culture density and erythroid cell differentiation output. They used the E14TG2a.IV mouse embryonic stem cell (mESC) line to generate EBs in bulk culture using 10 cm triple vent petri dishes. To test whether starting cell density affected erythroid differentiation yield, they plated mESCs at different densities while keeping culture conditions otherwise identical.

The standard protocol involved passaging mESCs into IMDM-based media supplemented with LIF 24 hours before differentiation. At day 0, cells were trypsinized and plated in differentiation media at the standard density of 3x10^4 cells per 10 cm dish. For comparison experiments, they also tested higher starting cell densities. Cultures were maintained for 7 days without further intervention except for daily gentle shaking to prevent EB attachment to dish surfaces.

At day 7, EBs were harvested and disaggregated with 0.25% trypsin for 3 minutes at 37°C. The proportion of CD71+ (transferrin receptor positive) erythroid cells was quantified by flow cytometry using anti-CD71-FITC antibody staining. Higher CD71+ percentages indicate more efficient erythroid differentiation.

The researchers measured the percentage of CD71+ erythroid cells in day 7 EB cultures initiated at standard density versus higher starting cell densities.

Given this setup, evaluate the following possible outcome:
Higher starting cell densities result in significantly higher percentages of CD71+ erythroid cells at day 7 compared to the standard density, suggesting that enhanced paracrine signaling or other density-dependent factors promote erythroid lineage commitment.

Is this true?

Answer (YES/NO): NO